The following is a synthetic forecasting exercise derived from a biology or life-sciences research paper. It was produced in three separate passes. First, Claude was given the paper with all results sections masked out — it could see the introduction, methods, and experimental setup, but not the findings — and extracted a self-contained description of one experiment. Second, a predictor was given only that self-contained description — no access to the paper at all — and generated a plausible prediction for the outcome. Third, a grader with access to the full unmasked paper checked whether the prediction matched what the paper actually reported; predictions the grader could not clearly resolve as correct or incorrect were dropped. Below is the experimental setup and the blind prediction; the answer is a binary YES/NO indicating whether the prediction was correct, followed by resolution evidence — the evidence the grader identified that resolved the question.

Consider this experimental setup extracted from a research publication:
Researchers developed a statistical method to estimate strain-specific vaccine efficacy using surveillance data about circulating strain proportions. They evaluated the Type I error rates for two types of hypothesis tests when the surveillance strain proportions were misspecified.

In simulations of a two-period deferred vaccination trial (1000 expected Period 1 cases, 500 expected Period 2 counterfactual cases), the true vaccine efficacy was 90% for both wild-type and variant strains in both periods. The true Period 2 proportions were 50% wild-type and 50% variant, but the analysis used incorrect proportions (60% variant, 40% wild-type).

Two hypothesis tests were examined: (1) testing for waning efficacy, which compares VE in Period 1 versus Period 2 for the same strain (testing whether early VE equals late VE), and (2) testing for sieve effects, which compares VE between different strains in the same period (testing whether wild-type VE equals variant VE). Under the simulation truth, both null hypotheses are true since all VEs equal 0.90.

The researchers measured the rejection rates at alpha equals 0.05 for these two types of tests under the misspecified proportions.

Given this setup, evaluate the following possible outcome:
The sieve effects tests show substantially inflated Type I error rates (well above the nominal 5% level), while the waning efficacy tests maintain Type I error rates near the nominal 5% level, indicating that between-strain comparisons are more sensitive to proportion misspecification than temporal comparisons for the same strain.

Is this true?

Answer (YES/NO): YES